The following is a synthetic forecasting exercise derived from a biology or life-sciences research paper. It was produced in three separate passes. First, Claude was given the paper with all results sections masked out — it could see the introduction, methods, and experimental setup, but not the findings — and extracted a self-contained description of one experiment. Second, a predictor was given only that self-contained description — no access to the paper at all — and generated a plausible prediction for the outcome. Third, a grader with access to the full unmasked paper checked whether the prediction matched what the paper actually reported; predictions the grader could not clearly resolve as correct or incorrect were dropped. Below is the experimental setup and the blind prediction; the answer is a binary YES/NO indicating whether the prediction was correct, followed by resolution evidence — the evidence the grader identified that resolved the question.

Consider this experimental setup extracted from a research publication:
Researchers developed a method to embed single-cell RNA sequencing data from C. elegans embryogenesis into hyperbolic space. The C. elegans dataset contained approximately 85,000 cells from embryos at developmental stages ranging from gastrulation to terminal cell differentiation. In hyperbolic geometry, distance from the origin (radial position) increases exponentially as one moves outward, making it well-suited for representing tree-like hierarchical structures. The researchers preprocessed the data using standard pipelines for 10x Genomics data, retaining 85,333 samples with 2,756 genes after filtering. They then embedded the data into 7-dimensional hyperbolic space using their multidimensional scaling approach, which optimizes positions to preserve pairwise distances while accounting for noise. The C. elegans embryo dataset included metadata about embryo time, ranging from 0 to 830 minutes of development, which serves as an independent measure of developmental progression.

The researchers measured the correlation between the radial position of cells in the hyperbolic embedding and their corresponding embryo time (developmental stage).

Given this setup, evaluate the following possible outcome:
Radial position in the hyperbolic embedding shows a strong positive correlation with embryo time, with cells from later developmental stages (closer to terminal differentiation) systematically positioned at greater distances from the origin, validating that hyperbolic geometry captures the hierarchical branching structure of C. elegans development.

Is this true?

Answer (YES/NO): YES